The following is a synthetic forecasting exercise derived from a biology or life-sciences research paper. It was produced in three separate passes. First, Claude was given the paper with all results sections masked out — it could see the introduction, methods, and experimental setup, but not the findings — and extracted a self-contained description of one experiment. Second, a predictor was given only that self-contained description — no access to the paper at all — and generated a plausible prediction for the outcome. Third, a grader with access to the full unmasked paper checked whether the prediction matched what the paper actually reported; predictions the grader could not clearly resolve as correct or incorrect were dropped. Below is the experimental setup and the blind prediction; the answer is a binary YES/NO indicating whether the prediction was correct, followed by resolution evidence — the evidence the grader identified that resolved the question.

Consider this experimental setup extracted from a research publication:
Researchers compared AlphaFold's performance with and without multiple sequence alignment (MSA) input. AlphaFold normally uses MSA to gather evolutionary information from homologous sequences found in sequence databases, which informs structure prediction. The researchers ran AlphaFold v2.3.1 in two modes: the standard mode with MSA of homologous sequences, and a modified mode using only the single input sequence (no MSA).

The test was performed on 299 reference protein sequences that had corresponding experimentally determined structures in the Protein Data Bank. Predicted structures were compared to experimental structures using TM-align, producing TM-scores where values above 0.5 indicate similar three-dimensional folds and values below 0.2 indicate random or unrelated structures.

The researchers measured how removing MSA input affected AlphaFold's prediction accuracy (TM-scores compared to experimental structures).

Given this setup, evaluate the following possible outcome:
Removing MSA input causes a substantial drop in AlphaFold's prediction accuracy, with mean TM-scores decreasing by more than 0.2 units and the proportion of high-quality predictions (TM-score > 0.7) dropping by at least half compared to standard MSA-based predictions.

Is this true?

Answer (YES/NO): NO